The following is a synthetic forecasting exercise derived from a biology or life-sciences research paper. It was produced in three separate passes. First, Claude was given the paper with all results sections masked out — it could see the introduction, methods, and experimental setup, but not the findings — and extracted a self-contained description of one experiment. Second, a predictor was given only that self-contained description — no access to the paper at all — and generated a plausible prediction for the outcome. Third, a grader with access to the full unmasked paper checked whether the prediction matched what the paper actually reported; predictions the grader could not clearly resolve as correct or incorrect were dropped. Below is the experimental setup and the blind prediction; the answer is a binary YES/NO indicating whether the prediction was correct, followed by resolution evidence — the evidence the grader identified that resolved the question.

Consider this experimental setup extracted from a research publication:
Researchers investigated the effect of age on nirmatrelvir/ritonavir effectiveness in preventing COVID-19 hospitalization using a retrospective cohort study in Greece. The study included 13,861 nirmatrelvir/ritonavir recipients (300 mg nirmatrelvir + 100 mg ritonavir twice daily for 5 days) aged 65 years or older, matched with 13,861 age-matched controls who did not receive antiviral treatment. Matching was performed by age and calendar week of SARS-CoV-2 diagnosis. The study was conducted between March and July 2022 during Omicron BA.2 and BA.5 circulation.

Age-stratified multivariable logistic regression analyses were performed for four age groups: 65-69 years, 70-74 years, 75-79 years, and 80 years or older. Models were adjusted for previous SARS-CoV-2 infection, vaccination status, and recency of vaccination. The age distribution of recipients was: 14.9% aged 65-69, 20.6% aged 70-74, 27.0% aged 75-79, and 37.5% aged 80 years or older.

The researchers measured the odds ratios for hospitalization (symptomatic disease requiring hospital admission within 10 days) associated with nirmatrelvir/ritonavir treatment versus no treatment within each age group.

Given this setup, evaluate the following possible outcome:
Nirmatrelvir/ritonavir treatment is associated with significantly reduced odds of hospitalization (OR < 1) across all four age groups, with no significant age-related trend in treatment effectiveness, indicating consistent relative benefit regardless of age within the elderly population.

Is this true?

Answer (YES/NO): NO